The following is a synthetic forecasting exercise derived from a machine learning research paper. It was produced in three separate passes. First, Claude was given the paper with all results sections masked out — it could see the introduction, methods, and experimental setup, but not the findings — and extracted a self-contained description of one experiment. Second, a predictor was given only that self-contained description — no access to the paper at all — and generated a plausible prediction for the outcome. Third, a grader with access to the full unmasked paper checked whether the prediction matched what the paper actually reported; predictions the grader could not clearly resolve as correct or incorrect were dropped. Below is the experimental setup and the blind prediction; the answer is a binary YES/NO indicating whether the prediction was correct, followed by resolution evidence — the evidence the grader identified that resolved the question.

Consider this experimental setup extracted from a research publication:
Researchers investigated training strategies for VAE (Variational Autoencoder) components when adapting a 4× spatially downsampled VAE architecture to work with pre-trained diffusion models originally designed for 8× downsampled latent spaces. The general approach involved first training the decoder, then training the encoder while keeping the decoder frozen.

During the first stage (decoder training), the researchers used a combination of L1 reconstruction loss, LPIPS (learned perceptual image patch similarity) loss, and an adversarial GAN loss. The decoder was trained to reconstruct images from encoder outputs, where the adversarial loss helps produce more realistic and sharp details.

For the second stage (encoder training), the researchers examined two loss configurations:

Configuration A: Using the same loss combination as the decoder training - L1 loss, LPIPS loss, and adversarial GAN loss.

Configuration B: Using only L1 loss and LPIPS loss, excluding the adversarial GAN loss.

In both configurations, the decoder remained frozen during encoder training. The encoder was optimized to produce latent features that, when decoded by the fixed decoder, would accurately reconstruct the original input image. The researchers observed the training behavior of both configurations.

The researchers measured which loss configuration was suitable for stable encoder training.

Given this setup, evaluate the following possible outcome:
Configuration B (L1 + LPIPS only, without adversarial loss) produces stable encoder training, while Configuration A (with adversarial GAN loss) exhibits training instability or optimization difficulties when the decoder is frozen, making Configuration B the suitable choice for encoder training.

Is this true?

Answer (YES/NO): YES